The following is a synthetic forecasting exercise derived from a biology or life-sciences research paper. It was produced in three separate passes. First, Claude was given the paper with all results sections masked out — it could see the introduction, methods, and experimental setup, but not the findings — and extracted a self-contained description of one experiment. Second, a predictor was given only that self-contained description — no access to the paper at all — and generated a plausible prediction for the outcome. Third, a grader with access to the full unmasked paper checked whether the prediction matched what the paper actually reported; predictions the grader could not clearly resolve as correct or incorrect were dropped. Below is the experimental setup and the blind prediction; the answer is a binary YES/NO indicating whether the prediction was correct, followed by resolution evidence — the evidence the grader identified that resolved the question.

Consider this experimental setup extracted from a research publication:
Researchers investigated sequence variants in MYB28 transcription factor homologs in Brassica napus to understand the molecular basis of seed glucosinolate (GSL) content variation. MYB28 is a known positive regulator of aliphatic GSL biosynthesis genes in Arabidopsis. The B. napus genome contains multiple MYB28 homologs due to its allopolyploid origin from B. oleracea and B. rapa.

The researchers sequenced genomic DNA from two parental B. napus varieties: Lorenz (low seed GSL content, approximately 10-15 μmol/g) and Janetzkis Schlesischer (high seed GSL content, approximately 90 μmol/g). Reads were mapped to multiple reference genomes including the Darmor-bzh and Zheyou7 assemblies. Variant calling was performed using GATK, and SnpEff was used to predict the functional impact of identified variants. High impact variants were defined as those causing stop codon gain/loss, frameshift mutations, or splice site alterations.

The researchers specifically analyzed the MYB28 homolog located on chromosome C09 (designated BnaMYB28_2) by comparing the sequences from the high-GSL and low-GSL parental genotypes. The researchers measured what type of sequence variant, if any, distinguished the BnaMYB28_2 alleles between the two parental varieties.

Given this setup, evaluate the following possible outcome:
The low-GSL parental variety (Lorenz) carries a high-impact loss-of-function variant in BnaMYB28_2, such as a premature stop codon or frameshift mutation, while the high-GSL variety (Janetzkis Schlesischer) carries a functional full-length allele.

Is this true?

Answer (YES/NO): YES